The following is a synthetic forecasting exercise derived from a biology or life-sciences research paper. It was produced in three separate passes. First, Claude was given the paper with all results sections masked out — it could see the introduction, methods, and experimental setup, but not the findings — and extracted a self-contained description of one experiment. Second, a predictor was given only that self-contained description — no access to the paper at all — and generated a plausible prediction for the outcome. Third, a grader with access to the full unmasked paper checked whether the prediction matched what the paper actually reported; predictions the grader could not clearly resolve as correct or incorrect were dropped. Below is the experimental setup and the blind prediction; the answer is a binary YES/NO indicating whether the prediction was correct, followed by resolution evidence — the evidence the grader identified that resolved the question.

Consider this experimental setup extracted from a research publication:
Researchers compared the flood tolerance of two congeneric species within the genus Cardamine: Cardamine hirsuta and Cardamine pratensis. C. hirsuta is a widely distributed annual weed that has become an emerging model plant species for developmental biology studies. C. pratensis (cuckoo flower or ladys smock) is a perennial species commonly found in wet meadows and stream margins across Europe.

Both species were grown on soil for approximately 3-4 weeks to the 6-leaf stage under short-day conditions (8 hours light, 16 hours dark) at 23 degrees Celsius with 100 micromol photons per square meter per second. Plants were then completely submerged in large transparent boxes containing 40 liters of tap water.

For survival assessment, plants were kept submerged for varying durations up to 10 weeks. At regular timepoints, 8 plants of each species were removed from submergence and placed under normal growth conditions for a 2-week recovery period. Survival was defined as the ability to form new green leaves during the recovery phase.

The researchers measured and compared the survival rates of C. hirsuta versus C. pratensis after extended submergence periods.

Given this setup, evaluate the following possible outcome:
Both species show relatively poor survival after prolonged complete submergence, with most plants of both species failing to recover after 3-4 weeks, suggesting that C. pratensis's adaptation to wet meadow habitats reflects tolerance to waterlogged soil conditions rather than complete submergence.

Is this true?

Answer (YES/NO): NO